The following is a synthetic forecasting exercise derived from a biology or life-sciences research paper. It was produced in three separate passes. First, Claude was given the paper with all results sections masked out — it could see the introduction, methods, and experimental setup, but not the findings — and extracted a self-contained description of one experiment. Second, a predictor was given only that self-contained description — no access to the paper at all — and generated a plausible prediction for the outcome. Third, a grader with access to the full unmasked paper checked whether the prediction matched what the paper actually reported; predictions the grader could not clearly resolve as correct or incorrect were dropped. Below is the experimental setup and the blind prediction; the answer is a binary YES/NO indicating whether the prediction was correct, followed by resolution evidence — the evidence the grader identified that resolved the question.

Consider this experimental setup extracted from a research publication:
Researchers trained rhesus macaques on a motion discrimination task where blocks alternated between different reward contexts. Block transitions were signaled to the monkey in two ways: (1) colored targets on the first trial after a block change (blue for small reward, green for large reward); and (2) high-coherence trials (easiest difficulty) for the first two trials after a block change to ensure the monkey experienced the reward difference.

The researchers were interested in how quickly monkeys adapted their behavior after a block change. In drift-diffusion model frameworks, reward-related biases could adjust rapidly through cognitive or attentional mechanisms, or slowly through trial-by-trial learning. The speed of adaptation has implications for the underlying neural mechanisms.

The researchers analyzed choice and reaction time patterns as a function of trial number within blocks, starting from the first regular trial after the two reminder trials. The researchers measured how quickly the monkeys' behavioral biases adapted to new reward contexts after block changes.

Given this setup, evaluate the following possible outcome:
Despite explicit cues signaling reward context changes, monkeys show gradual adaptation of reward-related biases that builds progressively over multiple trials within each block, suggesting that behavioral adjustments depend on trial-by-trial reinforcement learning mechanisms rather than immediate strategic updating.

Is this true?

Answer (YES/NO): NO